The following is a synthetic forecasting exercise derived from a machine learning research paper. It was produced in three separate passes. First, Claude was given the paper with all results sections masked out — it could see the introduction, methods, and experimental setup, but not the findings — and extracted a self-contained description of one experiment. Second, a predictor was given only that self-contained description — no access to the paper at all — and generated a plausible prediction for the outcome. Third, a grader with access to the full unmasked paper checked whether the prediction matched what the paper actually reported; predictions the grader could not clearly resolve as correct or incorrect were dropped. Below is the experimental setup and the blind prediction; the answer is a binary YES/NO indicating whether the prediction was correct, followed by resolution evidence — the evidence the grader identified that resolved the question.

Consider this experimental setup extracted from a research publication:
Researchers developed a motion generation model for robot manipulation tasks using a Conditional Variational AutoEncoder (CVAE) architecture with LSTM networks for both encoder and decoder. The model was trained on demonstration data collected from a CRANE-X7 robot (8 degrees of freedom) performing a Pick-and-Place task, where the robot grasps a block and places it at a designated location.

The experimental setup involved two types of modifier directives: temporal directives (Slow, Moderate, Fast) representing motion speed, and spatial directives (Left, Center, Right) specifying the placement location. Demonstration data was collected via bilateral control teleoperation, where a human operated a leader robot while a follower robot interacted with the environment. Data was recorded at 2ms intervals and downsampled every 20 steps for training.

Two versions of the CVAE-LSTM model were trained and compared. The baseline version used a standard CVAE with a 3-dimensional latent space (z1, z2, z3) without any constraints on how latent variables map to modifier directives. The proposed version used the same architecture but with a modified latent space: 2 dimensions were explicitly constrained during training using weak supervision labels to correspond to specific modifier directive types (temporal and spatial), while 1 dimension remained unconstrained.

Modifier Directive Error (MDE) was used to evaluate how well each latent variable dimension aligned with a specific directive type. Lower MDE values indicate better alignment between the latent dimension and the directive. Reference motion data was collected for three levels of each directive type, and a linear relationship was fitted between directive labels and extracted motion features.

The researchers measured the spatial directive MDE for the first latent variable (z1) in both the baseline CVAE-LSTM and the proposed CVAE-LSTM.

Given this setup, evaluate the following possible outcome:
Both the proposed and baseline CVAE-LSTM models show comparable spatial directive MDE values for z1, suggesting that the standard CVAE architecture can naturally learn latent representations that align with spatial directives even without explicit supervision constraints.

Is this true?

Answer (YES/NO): NO